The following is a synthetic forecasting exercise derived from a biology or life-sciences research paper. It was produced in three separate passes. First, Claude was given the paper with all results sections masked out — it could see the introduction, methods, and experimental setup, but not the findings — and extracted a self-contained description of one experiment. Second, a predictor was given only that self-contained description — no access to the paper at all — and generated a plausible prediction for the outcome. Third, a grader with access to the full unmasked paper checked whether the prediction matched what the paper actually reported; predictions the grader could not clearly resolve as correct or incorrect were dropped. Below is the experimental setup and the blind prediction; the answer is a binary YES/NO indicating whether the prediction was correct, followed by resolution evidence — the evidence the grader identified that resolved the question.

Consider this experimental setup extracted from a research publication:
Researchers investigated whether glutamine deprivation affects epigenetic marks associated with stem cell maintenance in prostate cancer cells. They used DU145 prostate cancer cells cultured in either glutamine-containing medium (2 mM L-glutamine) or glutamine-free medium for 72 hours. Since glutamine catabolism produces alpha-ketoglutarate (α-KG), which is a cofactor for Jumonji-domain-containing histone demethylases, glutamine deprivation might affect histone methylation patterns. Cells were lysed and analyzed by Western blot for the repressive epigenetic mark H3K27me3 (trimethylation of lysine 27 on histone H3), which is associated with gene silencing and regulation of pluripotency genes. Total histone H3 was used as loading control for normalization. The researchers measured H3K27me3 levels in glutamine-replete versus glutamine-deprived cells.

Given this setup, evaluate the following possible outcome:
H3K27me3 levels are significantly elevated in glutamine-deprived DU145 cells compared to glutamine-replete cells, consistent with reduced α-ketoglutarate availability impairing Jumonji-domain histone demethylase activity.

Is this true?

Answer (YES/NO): YES